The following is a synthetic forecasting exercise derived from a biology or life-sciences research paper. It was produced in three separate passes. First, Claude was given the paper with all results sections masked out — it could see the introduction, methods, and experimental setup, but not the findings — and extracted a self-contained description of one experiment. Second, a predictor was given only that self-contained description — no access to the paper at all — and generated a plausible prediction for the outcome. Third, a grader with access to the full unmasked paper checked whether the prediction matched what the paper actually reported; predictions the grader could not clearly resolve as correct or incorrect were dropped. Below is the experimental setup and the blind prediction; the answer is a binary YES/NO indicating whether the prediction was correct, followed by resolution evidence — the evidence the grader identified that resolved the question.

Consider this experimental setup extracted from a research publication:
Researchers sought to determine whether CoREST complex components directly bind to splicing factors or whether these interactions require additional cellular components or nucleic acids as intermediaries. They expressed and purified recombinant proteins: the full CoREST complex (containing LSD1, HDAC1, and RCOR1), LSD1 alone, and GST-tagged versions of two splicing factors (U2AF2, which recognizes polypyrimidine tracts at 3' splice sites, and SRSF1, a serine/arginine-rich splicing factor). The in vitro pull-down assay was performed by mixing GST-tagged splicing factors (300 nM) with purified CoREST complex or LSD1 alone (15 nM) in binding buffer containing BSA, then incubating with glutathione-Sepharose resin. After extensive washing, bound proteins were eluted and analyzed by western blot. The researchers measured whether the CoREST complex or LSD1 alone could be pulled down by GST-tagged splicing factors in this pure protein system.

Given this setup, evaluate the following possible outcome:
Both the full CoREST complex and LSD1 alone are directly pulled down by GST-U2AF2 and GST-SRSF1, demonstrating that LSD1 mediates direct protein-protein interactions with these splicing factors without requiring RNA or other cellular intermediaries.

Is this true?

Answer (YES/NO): YES